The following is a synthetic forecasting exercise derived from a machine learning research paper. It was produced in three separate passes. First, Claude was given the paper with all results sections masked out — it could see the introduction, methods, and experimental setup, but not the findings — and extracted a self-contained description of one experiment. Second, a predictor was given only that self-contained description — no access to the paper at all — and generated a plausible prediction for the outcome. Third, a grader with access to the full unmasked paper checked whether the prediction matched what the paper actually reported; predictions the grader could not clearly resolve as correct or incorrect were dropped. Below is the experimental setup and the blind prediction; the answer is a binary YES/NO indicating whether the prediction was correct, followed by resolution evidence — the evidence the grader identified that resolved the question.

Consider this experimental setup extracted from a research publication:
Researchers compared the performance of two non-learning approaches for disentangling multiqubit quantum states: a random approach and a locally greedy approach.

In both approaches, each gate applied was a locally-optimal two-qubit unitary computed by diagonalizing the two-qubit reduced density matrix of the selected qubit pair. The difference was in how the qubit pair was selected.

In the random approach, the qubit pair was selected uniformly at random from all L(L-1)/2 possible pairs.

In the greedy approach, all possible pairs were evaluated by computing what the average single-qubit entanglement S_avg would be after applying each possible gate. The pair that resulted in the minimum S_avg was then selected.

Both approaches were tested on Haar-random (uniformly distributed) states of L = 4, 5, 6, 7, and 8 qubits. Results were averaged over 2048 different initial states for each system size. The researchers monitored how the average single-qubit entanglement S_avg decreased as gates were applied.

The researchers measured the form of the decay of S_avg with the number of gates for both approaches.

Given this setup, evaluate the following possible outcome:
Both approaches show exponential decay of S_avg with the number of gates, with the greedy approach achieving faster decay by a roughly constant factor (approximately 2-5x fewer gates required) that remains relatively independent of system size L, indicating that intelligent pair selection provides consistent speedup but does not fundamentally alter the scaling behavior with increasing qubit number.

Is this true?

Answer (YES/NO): YES